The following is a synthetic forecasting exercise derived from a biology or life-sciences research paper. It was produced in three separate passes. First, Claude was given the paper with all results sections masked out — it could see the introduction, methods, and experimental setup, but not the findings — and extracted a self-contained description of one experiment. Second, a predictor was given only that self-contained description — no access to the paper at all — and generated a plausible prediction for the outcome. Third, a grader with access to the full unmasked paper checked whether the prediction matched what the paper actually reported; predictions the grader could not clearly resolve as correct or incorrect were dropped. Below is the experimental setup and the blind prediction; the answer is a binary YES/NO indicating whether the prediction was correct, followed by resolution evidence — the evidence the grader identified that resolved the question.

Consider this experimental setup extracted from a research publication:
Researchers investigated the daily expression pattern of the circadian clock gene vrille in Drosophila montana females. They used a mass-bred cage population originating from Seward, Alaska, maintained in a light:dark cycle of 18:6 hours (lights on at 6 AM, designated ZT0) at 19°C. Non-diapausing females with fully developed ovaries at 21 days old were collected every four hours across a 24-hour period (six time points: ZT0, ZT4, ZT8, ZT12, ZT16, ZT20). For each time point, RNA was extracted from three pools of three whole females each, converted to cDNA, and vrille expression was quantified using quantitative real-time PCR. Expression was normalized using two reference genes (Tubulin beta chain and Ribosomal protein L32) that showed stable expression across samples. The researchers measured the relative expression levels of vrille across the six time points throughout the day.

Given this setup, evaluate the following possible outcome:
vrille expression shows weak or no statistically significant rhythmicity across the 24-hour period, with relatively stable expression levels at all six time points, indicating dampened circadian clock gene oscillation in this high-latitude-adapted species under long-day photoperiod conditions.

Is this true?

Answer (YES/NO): NO